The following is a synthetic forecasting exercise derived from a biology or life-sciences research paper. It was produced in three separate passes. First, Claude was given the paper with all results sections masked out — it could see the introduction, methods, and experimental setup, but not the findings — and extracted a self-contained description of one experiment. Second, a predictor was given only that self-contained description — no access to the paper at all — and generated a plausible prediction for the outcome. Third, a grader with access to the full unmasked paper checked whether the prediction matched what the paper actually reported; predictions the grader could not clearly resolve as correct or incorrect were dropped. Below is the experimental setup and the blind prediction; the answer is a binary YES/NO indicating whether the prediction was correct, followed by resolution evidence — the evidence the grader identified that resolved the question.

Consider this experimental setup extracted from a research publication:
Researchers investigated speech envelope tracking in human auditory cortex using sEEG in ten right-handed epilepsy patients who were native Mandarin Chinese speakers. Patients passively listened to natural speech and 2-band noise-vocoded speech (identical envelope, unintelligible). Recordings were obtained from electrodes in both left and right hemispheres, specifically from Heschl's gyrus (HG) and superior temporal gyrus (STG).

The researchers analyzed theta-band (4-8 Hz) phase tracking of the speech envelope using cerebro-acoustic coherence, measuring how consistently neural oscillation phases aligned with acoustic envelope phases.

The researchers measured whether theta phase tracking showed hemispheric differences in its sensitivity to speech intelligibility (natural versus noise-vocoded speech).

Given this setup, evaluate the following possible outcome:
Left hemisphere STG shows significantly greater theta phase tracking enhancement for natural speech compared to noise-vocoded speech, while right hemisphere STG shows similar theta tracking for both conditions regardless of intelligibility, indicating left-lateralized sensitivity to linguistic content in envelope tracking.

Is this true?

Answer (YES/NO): NO